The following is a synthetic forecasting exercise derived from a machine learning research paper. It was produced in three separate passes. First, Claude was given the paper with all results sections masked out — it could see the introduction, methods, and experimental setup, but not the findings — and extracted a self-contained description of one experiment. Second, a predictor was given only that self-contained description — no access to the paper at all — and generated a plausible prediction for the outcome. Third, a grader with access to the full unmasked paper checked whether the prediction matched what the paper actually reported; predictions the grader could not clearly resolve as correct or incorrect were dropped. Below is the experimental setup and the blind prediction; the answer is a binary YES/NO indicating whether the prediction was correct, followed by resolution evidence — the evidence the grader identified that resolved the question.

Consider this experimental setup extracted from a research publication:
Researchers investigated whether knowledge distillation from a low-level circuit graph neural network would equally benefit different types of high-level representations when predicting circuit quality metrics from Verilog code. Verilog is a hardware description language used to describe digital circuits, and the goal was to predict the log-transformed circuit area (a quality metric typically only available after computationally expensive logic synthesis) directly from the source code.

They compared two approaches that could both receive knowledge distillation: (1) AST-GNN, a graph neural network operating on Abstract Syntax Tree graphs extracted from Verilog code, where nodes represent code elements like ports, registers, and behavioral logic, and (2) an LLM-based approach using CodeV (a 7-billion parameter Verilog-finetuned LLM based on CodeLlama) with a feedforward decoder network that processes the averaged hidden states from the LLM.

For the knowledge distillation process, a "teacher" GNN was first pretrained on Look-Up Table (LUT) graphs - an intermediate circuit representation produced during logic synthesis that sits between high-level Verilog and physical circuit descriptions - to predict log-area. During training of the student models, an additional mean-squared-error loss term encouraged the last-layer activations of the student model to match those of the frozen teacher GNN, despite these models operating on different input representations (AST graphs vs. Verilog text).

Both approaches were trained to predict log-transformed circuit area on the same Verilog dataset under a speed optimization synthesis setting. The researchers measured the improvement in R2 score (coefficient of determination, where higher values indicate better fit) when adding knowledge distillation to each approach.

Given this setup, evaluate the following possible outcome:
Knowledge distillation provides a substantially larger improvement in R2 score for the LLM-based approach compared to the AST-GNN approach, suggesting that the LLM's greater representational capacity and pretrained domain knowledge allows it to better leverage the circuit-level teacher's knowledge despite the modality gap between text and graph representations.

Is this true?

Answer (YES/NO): YES